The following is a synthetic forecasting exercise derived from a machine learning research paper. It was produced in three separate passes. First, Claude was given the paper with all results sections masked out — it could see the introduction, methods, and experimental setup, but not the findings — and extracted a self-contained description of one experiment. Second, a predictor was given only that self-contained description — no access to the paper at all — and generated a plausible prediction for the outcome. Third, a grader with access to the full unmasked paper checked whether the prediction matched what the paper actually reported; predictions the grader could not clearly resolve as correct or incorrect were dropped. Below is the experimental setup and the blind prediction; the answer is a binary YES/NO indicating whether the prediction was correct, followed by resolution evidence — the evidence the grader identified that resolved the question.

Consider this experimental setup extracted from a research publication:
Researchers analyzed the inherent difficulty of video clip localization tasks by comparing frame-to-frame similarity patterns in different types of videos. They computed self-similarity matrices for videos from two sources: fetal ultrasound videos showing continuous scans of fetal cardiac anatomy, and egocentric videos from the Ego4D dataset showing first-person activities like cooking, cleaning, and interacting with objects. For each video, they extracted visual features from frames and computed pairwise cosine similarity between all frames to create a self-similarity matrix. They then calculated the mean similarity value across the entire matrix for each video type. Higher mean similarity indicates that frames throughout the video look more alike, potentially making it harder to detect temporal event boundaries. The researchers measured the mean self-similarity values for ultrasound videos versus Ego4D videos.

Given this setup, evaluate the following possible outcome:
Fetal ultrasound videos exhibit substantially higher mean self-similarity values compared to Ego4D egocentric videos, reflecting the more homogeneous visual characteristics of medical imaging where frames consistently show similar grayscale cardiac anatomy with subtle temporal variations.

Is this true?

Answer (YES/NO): YES